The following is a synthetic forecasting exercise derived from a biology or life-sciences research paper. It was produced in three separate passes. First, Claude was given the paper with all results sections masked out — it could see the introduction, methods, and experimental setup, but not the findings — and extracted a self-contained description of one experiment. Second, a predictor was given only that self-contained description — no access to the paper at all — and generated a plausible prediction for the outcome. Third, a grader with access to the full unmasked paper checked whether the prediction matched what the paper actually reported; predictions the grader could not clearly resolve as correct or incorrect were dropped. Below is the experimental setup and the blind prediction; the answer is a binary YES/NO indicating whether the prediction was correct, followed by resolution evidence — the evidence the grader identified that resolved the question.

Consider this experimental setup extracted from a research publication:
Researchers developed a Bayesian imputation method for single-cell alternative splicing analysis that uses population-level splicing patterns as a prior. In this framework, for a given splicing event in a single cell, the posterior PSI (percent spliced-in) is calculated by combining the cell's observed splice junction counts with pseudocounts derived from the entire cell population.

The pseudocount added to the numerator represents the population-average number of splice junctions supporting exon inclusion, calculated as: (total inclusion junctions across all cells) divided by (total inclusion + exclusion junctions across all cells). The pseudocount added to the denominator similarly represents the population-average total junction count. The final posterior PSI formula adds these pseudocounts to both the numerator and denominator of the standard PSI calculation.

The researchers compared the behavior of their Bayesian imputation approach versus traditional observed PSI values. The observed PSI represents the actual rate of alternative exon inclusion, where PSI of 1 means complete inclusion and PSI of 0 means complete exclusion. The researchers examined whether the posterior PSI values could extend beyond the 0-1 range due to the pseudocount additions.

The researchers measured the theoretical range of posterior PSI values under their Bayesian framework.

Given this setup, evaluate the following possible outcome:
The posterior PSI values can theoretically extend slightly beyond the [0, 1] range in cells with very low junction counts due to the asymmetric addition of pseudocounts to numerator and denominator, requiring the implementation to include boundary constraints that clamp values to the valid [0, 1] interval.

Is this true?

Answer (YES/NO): NO